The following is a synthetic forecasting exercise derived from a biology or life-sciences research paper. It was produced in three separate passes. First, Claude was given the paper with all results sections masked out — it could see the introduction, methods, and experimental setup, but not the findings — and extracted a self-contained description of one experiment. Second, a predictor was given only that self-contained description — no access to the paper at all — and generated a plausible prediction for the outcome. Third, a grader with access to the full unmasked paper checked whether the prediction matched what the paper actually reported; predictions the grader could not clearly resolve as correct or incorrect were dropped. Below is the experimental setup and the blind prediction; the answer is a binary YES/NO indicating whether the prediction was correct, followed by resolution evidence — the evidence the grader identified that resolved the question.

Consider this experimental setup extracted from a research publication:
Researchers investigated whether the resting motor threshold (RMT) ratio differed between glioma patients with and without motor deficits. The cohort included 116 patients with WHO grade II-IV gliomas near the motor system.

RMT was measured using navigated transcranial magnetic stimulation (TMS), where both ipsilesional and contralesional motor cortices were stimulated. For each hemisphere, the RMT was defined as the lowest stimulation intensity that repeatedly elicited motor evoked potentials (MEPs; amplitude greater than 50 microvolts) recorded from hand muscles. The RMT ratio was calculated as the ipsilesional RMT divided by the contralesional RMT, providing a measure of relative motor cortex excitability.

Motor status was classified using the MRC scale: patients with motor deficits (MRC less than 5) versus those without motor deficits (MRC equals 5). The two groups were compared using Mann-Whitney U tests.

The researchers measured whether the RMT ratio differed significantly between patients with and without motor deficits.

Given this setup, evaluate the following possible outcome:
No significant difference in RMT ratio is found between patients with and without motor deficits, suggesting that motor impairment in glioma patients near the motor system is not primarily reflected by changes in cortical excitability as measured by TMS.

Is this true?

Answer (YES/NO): YES